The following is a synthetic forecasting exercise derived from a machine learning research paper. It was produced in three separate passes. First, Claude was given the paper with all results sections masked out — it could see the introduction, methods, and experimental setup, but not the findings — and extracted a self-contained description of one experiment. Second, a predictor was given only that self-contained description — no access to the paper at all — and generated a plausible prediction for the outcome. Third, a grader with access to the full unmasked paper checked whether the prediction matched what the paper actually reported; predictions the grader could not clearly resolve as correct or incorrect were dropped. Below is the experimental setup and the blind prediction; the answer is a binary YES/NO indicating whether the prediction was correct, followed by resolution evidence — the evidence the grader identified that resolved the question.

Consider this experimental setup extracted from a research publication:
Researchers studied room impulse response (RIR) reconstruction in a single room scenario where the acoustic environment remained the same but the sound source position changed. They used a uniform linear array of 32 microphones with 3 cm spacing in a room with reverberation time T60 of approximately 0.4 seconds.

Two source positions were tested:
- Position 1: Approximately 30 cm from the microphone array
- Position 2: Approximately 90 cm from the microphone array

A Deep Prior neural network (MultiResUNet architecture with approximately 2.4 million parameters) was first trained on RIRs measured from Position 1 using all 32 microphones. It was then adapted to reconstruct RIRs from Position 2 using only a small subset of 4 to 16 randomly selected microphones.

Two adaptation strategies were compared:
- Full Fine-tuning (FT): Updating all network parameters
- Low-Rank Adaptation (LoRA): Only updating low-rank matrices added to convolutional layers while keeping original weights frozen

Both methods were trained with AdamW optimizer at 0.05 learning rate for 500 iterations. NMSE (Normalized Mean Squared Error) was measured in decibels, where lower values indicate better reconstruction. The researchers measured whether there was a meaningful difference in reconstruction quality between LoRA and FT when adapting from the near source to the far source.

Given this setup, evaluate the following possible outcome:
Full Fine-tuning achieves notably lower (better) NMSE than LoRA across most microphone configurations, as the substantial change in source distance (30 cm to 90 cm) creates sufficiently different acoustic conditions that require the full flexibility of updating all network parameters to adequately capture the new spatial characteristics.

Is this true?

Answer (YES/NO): NO